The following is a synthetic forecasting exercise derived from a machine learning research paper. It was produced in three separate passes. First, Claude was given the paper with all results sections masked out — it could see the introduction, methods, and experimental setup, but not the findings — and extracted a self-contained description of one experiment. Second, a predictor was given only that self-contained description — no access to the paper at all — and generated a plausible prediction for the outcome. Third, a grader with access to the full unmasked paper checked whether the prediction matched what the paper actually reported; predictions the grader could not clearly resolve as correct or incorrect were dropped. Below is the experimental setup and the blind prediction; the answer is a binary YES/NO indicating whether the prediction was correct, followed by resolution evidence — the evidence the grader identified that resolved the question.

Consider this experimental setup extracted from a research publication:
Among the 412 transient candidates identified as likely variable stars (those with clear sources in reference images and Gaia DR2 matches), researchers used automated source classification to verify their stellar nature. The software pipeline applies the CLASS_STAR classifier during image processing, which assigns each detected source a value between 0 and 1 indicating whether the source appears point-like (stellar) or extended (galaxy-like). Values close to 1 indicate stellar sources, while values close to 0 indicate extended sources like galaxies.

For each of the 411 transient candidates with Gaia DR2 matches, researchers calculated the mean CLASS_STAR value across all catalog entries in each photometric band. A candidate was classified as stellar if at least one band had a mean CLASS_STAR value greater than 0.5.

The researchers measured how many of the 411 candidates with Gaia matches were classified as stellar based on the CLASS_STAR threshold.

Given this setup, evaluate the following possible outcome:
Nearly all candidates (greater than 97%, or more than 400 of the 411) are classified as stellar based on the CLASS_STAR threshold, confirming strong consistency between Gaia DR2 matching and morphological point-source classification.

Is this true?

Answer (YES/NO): YES